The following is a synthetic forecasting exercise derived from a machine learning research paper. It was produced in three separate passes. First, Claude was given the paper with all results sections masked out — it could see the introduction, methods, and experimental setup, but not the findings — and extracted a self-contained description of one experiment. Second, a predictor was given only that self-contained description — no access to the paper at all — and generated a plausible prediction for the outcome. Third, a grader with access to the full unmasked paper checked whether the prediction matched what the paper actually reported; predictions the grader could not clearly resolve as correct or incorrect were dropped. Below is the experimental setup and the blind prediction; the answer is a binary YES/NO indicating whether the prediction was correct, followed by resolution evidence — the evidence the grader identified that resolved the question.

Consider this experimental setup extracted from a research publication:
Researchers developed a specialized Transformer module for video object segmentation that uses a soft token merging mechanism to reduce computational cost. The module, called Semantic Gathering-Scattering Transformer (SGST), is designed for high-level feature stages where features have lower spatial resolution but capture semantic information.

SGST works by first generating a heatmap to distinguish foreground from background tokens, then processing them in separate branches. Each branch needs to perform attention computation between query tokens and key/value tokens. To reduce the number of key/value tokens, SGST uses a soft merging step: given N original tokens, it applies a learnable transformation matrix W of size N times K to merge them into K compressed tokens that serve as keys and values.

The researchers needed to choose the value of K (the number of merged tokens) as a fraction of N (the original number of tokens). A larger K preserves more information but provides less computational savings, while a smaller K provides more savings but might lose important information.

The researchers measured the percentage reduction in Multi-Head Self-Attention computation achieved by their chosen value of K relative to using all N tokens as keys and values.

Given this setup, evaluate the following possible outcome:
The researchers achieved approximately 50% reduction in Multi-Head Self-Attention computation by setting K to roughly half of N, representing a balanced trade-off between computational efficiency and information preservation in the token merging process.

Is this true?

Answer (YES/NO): NO